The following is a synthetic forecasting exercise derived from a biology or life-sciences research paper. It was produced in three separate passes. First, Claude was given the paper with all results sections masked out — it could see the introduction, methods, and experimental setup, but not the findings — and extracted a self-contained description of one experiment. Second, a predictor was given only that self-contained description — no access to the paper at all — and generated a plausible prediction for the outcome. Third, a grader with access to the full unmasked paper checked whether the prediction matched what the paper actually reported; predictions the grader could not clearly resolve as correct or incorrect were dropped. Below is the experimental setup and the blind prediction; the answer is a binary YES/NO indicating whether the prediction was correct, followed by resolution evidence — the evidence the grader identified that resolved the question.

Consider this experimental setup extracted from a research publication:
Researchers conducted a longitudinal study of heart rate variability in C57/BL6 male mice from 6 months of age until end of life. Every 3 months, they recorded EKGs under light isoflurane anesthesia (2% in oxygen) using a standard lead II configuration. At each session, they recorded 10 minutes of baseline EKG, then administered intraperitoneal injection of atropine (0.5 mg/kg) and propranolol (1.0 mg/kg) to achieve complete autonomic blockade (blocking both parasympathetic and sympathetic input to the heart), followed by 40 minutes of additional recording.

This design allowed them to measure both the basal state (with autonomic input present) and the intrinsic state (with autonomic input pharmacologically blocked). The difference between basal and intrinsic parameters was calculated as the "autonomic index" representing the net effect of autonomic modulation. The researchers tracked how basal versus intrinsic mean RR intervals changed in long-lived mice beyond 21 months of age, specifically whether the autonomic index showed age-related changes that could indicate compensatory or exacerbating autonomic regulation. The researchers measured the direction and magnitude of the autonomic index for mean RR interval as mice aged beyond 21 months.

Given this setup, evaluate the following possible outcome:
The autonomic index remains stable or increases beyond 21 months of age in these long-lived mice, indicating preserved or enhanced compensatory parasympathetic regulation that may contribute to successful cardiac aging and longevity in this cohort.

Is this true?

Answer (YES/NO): NO